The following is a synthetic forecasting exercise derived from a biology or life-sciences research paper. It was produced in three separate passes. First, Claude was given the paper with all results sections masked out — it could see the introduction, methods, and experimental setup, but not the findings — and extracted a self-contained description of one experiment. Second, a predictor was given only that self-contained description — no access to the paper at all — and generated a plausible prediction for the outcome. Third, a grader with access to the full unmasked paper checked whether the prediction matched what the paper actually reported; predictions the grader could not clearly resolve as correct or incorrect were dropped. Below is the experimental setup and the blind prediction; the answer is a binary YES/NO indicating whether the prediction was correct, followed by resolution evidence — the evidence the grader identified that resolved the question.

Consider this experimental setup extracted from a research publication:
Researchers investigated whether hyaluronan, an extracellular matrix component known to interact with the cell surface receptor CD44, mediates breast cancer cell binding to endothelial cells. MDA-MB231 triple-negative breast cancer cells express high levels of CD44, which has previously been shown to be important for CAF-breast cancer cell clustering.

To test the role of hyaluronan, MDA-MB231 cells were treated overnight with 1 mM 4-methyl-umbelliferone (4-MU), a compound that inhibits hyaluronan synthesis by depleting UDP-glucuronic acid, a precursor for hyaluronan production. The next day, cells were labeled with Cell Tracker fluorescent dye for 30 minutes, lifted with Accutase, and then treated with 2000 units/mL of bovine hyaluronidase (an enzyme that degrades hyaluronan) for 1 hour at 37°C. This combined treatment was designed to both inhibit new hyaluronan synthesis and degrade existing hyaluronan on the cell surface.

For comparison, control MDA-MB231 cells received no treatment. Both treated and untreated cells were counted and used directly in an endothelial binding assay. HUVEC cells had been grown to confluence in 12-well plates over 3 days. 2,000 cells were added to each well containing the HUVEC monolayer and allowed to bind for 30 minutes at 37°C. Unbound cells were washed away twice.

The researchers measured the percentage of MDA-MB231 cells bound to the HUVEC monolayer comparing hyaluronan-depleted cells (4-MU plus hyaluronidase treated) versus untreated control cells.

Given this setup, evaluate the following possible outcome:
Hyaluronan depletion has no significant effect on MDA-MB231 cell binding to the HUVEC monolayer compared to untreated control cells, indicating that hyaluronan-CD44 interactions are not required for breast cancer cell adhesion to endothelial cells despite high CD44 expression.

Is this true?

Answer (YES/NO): YES